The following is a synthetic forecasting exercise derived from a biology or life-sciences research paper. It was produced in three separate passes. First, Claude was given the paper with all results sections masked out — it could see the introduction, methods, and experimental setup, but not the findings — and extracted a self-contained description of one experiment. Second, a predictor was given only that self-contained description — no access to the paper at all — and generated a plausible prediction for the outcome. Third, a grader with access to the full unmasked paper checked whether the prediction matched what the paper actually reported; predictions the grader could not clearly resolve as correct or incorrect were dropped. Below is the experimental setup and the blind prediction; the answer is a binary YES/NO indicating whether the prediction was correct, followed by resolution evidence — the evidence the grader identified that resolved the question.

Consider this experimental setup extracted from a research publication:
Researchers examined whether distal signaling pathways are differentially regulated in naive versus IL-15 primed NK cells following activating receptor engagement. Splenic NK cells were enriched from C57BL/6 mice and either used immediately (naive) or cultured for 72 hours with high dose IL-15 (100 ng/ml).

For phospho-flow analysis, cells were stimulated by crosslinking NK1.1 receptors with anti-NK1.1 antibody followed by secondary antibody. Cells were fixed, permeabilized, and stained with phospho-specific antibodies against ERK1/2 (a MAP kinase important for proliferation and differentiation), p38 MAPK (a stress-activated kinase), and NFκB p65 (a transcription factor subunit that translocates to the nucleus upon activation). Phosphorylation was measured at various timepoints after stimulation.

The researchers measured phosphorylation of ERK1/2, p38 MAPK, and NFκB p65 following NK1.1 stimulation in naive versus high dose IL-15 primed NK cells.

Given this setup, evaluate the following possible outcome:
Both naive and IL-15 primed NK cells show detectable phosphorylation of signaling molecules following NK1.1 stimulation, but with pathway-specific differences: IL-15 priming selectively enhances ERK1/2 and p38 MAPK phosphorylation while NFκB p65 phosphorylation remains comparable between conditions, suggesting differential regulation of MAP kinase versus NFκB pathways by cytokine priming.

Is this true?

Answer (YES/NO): NO